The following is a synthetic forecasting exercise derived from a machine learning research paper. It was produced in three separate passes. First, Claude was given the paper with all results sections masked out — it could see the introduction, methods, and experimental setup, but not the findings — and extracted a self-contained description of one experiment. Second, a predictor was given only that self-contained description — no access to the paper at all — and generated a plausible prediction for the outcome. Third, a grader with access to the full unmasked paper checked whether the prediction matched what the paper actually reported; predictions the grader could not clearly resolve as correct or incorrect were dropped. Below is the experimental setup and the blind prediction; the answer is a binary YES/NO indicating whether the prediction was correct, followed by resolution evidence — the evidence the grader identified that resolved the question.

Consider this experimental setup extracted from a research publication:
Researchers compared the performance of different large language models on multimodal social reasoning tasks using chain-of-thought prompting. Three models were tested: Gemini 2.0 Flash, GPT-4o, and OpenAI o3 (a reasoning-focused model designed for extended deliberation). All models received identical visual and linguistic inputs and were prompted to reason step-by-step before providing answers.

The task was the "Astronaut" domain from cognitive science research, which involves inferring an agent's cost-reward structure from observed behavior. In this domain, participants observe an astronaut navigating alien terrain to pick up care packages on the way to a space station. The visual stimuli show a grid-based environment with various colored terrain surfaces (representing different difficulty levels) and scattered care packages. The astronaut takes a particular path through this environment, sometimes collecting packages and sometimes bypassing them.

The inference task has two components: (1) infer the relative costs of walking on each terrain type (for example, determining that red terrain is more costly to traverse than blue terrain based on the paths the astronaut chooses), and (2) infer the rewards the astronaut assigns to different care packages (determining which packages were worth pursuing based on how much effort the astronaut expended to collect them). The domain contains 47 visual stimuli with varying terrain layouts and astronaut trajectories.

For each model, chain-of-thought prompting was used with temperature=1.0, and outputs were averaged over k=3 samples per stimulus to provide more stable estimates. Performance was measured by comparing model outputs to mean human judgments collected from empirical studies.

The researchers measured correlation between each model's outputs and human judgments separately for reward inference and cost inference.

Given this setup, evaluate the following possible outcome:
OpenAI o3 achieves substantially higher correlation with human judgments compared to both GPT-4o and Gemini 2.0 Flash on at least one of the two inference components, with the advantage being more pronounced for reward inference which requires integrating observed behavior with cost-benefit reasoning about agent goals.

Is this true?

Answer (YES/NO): NO